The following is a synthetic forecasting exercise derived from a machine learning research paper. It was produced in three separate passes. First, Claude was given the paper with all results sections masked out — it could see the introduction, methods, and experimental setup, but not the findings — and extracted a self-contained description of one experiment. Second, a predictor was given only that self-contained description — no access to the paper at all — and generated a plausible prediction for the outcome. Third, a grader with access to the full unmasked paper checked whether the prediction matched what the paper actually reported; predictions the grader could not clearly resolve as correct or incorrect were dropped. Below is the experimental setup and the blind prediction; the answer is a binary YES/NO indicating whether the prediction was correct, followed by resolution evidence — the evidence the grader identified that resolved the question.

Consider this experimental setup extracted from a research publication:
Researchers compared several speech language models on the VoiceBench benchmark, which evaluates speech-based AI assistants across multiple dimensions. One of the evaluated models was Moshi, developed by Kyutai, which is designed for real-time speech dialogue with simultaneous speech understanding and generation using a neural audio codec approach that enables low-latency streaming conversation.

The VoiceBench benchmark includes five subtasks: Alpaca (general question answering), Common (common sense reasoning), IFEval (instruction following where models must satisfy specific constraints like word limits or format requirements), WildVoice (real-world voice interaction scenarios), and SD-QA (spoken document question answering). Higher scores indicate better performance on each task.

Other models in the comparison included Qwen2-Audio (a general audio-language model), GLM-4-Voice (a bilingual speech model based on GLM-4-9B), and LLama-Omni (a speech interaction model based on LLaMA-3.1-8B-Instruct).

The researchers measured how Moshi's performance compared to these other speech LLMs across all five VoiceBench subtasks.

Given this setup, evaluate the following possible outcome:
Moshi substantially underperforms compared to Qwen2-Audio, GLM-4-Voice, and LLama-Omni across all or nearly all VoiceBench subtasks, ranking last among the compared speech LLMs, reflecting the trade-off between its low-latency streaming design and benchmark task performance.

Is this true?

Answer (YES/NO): YES